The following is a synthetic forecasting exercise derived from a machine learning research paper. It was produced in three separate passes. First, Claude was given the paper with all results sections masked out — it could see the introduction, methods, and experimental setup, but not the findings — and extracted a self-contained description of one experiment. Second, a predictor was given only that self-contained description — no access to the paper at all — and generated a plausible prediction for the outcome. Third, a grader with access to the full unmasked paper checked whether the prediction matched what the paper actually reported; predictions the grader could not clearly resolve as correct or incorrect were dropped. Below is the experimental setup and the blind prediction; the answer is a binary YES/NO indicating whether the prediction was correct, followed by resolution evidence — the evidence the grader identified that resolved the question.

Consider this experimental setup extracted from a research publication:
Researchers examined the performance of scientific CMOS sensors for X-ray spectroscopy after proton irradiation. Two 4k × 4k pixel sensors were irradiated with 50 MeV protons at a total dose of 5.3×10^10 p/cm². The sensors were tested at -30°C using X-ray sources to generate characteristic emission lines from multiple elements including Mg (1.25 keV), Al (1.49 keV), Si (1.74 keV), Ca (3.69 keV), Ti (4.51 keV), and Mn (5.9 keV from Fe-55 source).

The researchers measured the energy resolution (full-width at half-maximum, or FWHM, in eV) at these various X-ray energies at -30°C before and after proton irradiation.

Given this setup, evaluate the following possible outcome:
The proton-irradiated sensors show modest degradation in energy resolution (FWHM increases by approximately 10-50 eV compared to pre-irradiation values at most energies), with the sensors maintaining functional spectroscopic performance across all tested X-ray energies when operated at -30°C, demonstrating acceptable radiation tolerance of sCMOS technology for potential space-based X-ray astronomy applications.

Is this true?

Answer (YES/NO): NO